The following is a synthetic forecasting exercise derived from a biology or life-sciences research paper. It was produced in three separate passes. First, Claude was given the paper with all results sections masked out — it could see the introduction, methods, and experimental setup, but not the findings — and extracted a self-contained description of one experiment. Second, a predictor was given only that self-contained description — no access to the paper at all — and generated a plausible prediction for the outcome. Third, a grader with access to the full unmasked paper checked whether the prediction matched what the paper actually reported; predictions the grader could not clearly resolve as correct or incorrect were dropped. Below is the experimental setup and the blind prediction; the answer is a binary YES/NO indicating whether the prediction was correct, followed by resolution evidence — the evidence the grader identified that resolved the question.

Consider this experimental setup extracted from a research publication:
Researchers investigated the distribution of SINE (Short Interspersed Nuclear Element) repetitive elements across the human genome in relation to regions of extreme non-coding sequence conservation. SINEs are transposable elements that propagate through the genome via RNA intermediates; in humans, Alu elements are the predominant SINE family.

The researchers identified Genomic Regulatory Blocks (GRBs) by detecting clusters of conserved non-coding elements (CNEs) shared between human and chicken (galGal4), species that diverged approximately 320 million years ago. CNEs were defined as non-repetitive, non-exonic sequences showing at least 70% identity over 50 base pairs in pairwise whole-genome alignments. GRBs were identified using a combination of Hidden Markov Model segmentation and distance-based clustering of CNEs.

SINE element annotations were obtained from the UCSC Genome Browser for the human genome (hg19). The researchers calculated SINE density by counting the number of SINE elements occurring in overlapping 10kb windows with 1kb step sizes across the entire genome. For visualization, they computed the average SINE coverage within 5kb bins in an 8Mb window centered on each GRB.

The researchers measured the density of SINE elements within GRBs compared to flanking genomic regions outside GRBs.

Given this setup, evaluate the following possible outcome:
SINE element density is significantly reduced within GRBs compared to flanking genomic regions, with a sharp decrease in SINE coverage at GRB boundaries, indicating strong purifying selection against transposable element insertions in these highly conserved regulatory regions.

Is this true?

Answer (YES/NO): YES